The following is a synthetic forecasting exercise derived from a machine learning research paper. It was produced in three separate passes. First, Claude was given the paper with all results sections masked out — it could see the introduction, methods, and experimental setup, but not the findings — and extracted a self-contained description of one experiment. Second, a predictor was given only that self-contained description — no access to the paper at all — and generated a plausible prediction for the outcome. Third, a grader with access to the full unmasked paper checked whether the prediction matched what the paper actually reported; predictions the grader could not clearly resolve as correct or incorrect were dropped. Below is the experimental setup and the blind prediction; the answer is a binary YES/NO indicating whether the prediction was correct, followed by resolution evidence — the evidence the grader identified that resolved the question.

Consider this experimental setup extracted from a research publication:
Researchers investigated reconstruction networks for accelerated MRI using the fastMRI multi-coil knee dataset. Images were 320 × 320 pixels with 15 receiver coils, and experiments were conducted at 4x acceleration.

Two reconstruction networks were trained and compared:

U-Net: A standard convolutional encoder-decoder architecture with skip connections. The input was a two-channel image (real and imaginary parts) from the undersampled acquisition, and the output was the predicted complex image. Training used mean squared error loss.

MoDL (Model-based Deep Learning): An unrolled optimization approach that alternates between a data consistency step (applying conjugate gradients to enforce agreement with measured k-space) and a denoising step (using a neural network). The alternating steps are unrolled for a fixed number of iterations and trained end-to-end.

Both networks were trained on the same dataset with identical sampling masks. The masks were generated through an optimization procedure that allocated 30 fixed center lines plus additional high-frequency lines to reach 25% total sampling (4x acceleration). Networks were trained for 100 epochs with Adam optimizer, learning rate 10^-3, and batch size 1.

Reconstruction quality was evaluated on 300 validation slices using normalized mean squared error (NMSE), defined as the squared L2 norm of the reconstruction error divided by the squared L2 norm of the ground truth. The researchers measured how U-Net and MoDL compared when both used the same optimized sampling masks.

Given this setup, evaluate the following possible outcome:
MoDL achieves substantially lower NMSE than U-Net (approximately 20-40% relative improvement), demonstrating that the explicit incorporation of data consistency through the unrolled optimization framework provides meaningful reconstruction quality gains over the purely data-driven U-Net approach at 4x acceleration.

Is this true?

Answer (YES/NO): YES